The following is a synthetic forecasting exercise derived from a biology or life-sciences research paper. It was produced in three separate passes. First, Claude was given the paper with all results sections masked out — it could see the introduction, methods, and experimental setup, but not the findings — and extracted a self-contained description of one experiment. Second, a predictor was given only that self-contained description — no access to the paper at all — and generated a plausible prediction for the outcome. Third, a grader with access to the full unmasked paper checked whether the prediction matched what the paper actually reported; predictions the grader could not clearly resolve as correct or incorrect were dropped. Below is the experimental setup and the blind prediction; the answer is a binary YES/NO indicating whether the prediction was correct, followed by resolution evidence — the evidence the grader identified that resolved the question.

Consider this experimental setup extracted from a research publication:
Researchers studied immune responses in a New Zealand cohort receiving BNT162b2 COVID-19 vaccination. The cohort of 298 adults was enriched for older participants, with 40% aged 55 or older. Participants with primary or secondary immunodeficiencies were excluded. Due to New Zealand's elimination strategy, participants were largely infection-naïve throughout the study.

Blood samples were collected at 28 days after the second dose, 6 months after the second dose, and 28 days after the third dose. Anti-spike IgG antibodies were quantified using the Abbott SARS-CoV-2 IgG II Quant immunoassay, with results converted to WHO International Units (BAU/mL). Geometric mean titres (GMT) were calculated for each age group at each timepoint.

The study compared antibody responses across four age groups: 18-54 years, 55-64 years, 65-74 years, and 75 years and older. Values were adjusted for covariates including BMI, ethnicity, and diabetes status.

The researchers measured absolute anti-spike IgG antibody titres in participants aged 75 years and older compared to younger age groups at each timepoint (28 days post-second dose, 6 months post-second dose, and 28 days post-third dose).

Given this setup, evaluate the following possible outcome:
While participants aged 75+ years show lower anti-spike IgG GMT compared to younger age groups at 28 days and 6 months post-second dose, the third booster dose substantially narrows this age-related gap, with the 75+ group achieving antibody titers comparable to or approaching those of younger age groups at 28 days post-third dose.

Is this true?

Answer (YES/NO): NO